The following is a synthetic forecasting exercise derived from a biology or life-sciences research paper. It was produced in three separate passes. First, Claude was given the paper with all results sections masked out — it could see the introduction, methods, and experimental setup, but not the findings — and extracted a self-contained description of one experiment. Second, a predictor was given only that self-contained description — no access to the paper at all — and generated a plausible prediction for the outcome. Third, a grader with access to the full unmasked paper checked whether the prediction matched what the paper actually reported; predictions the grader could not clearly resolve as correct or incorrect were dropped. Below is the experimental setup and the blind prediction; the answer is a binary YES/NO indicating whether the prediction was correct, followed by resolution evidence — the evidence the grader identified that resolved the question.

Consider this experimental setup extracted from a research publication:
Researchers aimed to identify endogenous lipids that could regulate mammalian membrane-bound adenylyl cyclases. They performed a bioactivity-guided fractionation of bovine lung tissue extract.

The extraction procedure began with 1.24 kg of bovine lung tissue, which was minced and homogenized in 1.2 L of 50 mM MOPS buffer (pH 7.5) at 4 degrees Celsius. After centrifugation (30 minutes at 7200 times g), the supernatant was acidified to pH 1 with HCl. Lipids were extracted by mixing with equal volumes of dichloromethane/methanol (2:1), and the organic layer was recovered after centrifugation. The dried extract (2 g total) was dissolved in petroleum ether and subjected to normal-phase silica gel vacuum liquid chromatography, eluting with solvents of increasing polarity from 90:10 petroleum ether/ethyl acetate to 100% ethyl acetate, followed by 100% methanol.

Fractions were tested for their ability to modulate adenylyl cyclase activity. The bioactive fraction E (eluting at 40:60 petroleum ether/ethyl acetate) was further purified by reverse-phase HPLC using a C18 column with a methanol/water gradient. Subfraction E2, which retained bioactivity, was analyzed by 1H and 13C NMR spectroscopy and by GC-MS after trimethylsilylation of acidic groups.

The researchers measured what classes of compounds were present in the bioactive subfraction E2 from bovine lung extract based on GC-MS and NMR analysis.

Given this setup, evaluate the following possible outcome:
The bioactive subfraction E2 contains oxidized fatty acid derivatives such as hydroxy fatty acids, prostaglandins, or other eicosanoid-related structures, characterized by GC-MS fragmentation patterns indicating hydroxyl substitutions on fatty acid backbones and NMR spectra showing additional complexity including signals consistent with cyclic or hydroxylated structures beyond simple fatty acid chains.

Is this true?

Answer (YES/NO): NO